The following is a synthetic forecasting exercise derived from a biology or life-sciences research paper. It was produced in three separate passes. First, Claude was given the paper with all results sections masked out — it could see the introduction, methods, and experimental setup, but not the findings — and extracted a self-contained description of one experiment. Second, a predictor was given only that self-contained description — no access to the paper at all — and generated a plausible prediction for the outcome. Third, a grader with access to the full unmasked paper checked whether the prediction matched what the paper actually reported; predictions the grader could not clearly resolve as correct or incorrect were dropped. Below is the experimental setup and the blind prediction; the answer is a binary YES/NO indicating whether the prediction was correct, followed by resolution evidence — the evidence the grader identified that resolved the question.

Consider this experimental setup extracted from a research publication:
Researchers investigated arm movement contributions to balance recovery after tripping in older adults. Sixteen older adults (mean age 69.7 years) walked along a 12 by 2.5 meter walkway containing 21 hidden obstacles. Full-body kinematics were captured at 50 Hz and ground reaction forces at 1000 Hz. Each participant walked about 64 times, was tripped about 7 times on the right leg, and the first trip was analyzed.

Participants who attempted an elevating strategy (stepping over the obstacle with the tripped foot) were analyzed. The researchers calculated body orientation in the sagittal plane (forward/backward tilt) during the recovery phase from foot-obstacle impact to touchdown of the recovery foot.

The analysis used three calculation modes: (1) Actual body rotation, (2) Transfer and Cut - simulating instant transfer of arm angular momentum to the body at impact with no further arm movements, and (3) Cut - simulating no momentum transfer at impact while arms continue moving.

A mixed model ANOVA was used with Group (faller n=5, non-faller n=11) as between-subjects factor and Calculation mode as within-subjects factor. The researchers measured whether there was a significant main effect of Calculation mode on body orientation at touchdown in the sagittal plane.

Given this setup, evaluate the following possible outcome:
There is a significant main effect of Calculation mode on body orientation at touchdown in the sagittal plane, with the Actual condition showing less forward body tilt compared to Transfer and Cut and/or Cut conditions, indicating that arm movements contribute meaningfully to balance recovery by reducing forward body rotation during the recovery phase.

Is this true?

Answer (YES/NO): NO